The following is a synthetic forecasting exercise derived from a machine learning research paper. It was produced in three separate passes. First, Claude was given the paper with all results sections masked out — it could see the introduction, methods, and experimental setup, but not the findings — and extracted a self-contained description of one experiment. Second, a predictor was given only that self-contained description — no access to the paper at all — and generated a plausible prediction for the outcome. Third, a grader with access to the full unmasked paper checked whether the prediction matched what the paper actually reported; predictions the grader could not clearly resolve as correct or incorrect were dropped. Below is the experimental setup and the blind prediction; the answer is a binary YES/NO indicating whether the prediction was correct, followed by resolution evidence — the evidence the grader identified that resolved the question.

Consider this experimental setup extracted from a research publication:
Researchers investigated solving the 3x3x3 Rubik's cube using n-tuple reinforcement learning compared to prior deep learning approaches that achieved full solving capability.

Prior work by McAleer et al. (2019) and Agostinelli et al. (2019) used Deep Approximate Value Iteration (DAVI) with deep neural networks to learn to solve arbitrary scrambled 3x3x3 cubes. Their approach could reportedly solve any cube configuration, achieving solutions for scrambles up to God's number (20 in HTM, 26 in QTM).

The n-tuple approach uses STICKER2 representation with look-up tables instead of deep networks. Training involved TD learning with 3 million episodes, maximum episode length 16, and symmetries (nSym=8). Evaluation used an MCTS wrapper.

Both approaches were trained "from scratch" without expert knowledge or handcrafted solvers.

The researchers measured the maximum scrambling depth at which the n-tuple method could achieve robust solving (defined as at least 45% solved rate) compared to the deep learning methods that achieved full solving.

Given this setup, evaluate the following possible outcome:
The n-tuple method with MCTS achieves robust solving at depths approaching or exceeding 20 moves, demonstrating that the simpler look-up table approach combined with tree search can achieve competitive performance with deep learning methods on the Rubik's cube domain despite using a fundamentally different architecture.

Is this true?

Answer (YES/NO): NO